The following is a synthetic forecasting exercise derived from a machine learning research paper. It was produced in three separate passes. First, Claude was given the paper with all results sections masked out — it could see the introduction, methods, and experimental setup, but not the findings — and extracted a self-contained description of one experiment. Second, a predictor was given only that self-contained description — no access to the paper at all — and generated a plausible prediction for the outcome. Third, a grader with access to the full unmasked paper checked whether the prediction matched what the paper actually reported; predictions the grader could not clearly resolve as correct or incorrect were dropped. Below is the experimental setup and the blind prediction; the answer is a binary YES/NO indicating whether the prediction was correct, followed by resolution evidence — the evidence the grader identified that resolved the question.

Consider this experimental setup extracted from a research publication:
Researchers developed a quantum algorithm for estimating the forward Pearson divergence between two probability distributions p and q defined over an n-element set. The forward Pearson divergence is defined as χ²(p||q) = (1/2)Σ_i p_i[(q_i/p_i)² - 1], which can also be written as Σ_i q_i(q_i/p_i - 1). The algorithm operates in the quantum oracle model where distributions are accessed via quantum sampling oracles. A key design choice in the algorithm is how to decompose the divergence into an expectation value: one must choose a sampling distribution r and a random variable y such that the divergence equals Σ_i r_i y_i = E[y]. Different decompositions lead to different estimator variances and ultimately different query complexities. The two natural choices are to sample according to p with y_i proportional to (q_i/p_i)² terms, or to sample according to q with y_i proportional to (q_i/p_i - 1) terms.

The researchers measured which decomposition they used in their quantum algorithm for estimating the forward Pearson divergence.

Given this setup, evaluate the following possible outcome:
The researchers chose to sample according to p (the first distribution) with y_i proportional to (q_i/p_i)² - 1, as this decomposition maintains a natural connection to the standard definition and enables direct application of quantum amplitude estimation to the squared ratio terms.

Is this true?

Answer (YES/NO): NO